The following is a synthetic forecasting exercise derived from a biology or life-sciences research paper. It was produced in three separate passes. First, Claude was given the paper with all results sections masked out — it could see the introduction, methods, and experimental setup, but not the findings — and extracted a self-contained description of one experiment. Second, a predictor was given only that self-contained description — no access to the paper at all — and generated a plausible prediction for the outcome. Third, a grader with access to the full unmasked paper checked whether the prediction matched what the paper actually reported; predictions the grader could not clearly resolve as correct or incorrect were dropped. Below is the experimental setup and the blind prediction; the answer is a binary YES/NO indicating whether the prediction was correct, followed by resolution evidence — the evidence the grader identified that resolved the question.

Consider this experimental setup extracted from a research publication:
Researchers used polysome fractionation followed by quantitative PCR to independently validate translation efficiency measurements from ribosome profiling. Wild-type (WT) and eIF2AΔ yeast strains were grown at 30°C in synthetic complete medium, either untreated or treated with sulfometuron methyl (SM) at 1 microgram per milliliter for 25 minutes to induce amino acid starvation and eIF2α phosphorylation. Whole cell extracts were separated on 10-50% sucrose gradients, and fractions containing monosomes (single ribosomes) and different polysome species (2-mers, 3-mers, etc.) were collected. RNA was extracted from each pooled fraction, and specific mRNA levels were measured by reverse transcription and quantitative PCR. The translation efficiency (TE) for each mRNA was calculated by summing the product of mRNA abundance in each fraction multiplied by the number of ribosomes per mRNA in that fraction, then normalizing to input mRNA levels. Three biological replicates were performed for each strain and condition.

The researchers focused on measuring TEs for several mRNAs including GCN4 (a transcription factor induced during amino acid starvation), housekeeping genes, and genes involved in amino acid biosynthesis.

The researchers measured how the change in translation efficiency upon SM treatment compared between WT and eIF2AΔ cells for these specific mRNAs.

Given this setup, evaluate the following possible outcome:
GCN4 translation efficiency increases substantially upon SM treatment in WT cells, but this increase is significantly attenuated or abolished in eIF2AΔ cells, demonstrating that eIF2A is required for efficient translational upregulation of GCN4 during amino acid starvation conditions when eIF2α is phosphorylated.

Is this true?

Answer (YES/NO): NO